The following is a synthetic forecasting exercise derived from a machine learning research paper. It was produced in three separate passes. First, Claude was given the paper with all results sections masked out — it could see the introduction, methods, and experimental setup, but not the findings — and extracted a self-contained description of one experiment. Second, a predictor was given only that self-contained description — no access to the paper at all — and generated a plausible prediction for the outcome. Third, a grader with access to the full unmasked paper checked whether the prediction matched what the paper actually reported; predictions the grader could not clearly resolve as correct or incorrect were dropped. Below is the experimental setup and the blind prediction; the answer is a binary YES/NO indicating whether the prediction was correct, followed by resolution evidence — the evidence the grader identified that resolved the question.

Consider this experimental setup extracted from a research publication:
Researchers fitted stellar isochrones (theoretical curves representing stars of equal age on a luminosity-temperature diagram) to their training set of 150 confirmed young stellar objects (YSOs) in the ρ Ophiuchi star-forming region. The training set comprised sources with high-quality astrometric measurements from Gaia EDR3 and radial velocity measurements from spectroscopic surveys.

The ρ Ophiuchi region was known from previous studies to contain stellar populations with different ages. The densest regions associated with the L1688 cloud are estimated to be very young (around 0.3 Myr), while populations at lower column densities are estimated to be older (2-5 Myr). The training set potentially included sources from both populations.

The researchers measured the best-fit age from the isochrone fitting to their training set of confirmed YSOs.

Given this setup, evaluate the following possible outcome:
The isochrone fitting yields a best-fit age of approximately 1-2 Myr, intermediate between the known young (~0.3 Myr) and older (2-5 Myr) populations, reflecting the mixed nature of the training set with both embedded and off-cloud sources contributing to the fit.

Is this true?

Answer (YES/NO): NO